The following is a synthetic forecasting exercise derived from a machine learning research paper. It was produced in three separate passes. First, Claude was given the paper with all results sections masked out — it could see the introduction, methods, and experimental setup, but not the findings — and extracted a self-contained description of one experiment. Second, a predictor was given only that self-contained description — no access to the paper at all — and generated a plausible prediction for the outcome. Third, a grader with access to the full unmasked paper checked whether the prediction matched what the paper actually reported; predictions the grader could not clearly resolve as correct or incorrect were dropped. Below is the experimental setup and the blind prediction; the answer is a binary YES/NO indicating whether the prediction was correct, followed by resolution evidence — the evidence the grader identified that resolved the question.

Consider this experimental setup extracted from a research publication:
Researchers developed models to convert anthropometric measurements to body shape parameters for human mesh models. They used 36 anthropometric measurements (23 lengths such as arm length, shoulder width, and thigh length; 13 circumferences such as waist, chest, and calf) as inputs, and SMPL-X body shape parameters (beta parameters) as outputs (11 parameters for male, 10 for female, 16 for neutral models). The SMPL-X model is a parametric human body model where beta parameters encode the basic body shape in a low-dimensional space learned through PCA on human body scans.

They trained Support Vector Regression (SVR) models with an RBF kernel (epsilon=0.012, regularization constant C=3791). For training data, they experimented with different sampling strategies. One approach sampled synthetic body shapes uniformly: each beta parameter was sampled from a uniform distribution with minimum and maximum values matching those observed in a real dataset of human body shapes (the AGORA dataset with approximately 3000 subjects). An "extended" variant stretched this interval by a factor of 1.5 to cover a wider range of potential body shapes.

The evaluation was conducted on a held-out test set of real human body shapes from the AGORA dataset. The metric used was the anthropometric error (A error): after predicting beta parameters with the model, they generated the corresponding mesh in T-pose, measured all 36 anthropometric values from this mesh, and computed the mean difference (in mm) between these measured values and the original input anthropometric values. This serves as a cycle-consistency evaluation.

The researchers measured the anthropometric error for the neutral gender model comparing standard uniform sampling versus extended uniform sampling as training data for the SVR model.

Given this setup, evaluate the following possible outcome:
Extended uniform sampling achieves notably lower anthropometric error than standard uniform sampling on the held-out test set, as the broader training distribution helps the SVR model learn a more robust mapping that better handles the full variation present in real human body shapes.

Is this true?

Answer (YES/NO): YES